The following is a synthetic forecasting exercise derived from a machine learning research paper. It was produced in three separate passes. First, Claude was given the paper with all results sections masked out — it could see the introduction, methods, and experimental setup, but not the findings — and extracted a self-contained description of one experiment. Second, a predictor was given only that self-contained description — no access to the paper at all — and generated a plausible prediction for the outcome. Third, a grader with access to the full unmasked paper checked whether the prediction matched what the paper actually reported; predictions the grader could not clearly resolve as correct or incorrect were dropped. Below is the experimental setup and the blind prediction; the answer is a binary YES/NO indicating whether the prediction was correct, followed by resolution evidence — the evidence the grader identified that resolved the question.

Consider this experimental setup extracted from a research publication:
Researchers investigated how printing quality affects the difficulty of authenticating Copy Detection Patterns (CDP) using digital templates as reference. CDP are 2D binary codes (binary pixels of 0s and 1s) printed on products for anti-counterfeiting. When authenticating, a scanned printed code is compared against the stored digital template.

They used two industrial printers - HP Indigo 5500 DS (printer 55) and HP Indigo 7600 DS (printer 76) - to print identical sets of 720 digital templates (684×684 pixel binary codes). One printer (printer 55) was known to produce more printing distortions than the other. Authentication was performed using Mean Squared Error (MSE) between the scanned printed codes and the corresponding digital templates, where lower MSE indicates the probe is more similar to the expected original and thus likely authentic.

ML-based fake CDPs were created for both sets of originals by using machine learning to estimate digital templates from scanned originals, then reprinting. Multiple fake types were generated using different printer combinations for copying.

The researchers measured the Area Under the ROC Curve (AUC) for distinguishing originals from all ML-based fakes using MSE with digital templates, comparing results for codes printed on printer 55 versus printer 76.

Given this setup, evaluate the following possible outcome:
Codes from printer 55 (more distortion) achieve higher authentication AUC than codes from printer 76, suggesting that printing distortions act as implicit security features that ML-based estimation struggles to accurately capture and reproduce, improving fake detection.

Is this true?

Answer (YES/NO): NO